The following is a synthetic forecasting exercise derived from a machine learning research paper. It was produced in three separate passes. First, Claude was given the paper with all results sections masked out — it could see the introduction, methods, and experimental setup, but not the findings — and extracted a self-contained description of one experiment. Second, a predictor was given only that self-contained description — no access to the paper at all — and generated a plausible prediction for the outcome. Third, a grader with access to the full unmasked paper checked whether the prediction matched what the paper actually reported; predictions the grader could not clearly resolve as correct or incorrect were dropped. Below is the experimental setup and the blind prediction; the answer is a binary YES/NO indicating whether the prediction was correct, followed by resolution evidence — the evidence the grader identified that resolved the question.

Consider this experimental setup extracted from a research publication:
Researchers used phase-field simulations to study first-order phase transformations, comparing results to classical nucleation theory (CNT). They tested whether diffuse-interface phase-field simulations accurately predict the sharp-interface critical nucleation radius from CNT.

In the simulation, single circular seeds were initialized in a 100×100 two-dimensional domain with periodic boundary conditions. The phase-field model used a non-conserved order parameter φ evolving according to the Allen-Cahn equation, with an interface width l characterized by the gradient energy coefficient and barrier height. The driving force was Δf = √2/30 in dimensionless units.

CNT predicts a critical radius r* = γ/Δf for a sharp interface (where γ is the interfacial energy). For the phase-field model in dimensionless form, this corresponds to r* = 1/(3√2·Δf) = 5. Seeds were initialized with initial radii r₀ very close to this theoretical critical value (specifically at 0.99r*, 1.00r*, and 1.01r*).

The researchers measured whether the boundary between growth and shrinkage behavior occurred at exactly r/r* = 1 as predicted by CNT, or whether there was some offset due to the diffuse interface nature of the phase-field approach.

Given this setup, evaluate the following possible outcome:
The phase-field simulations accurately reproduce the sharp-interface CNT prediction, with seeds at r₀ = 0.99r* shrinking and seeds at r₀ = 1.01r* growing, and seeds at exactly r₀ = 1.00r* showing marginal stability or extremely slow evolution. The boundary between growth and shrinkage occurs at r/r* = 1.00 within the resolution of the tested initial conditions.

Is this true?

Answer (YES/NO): YES